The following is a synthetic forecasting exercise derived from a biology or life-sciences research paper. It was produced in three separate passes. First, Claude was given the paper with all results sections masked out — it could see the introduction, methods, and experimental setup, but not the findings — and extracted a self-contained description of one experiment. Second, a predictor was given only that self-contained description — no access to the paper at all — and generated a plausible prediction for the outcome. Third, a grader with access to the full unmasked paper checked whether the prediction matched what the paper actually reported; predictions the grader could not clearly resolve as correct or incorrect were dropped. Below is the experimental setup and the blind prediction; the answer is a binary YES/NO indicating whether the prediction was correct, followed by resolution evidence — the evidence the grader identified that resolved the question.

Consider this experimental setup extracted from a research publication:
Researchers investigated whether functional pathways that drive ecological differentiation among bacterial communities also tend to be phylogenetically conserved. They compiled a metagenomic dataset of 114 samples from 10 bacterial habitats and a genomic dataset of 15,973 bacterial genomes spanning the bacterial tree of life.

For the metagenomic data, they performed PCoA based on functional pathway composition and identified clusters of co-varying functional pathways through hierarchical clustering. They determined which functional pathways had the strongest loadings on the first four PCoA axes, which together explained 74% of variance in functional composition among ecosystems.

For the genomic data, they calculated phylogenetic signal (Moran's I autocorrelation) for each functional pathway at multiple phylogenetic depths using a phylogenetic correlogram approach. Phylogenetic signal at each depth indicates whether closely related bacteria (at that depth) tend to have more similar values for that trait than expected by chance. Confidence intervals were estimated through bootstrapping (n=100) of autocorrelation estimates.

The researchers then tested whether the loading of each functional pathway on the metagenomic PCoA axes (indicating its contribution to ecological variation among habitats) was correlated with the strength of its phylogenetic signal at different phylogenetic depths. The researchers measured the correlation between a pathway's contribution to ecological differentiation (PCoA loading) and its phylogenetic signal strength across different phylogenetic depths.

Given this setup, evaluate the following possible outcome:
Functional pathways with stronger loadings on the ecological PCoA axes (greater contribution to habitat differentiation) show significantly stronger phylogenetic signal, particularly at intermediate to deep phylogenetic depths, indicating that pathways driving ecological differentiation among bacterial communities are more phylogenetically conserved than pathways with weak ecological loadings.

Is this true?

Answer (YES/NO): NO